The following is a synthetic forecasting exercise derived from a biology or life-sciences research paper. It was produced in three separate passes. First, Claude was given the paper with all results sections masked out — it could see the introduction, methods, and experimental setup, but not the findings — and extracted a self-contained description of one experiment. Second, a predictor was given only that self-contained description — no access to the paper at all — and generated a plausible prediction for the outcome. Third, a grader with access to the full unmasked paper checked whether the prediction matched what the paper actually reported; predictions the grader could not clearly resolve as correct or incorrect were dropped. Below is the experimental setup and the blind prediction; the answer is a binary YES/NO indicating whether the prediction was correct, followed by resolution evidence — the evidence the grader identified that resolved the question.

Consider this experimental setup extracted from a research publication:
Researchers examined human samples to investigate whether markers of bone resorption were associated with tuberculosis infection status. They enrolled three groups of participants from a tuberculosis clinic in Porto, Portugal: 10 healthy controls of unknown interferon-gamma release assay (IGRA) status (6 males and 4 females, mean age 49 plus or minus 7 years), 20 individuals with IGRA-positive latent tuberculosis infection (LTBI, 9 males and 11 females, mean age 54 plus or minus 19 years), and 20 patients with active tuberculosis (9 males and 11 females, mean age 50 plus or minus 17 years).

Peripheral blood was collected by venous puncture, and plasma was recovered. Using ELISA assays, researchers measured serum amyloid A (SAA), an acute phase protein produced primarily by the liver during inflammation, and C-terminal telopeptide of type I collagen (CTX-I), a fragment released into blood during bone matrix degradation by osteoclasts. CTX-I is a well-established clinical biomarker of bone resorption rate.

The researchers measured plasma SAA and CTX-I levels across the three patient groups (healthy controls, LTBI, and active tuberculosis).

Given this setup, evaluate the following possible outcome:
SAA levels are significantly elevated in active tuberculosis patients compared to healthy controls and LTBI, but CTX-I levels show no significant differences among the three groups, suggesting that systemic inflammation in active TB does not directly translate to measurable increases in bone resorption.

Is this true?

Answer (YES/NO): YES